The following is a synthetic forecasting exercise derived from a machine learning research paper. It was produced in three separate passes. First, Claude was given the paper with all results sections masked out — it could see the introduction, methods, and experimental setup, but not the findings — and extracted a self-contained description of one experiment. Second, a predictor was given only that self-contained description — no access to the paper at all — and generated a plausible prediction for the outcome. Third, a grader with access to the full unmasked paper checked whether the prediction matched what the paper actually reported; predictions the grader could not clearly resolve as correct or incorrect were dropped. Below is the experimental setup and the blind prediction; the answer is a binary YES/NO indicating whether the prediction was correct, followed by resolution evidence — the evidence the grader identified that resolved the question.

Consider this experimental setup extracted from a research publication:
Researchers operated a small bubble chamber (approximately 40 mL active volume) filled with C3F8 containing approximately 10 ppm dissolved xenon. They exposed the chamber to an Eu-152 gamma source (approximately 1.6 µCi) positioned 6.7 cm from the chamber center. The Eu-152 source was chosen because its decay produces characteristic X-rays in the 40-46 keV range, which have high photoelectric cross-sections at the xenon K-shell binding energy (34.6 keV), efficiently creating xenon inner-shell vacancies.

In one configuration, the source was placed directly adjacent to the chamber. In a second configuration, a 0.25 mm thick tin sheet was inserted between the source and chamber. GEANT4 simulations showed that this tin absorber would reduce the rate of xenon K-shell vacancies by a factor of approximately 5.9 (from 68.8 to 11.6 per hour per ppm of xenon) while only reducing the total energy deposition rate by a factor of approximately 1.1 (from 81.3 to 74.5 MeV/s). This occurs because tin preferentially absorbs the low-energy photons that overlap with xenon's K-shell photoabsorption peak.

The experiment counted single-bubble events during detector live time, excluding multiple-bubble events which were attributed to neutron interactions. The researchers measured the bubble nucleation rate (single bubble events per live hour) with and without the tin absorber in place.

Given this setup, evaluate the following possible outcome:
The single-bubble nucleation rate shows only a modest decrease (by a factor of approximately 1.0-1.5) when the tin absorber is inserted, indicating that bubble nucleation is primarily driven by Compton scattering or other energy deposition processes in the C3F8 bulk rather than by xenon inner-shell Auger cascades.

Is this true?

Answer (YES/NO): NO